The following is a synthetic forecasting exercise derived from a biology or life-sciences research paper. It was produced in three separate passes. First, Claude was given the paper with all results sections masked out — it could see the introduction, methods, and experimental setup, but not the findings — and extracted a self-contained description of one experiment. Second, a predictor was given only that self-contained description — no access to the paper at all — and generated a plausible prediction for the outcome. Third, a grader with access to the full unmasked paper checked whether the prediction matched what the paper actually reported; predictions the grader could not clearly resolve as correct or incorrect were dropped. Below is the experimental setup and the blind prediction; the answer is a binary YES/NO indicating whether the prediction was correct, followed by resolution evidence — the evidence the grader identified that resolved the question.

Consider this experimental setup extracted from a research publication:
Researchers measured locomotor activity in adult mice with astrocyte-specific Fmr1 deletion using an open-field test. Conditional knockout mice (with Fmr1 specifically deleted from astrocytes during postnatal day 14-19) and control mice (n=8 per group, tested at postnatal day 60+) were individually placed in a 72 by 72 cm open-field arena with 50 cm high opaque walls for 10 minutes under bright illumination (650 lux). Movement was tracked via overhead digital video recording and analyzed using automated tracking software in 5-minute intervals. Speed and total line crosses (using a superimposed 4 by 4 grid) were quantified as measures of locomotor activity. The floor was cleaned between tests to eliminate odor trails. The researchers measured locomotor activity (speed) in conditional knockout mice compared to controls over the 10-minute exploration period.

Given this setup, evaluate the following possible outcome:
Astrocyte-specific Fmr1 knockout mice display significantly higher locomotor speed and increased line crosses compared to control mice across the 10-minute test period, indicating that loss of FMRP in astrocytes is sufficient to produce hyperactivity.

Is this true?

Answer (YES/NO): YES